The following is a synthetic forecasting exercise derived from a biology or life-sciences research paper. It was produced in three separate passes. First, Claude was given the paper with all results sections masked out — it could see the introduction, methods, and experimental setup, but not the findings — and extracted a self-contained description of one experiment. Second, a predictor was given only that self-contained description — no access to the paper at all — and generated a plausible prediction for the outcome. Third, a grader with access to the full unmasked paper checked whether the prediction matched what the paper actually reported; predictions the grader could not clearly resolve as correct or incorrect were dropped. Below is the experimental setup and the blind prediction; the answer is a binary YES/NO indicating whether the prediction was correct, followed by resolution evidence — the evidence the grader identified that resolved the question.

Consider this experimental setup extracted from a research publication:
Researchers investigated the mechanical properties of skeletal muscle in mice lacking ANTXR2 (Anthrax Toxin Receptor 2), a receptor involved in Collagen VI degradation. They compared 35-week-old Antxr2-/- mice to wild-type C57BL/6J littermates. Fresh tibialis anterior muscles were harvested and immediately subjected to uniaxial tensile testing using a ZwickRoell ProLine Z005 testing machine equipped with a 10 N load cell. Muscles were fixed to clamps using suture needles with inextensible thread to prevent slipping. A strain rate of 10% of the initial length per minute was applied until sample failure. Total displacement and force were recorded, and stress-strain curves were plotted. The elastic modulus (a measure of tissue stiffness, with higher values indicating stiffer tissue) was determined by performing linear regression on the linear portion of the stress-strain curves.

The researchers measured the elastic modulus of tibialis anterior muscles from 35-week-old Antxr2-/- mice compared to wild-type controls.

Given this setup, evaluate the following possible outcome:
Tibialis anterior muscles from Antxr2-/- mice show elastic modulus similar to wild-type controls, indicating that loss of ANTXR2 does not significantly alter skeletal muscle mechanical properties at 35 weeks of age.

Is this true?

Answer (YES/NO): NO